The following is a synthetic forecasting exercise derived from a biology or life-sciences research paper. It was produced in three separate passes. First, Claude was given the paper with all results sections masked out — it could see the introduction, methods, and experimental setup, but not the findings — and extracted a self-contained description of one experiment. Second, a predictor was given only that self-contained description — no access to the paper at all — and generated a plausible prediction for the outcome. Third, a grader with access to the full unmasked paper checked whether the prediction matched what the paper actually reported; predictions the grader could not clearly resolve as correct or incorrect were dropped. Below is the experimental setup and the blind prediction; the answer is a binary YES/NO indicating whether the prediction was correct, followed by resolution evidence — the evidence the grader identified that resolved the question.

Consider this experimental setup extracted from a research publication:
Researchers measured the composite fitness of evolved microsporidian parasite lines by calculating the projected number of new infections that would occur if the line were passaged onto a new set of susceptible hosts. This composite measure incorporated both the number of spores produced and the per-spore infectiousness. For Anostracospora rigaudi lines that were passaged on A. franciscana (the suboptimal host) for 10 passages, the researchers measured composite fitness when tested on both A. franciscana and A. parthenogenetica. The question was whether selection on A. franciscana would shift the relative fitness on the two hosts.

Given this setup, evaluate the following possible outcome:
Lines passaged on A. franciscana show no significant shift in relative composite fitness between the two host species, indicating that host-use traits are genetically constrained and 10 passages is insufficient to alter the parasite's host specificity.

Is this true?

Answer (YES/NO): YES